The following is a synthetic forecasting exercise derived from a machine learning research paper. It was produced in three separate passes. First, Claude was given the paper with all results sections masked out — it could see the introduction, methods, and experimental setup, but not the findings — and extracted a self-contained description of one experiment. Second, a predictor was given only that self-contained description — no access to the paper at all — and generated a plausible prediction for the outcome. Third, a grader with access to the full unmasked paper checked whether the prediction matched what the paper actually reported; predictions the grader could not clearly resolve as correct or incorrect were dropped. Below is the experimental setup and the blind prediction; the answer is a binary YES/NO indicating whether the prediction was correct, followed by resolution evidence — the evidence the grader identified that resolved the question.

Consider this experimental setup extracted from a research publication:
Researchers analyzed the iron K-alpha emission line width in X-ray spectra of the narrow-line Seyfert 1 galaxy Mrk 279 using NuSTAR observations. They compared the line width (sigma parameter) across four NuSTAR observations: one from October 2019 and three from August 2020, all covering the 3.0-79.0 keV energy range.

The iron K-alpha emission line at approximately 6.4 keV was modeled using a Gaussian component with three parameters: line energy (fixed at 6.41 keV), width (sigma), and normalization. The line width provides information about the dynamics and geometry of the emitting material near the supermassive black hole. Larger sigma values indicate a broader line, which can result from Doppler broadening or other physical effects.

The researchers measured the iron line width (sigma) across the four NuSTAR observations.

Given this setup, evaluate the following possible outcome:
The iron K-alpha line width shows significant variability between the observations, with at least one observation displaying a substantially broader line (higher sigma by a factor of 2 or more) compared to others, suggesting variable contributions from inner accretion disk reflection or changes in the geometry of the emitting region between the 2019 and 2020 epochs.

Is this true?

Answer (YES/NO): NO